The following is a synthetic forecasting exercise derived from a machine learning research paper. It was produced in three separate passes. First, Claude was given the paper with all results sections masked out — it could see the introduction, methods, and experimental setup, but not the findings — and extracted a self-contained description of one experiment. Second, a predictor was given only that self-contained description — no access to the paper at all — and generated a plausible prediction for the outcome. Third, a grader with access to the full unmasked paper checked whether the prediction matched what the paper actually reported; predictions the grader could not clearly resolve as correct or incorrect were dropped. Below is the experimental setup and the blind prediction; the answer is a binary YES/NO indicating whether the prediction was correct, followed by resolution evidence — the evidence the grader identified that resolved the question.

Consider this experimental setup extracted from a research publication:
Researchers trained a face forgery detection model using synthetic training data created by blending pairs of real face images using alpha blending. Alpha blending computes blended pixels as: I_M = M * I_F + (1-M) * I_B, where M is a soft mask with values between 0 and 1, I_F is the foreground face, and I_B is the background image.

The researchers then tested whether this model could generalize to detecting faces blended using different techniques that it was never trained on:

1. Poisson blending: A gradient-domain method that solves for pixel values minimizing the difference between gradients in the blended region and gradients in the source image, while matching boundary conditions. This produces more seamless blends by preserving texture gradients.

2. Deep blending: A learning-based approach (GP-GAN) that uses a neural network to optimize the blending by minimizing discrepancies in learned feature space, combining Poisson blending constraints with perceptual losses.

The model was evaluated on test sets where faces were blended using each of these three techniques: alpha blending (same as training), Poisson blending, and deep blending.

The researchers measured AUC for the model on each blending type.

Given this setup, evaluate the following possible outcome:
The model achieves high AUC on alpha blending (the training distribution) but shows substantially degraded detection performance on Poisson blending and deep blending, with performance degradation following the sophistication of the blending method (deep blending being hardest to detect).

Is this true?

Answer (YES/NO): NO